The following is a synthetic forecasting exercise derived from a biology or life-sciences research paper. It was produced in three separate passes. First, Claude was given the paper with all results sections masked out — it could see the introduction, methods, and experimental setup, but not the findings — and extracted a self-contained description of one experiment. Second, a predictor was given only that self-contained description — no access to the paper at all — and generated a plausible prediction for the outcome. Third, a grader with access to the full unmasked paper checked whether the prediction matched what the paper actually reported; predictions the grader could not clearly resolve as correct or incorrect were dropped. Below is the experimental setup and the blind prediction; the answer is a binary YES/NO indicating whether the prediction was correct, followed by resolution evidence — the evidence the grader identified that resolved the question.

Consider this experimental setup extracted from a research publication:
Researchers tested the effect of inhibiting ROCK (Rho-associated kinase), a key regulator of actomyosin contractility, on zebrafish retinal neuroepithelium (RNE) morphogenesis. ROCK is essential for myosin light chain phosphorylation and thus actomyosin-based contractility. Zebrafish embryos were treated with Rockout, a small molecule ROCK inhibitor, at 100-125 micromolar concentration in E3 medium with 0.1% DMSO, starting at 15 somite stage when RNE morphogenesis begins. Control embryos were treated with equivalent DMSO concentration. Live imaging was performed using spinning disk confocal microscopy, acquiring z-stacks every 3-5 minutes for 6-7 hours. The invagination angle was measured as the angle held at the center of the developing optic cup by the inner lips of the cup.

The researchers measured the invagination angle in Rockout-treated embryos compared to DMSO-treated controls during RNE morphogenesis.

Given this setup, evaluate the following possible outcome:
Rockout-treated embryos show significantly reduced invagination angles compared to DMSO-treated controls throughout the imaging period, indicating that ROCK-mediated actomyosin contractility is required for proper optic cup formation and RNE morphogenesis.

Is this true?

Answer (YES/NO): NO